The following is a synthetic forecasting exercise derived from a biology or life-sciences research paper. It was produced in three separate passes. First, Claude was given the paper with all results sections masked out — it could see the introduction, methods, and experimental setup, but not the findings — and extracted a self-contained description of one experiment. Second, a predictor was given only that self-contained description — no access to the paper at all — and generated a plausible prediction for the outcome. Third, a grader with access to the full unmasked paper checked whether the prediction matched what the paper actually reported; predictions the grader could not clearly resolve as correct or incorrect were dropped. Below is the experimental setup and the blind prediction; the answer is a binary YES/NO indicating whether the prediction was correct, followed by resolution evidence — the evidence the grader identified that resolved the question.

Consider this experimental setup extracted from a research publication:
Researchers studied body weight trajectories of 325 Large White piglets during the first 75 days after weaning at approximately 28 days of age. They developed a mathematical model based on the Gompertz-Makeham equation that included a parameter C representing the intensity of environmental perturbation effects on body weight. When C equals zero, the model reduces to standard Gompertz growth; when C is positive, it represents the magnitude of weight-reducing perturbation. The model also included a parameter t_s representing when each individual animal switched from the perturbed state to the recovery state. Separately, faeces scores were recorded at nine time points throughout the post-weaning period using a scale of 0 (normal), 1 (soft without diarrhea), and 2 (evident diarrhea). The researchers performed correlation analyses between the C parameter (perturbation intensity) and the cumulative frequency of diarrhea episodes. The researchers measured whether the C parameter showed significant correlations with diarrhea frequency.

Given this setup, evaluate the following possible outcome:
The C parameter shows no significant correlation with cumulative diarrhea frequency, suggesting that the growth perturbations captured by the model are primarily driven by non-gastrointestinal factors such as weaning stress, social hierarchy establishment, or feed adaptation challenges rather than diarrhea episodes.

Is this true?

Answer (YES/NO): NO